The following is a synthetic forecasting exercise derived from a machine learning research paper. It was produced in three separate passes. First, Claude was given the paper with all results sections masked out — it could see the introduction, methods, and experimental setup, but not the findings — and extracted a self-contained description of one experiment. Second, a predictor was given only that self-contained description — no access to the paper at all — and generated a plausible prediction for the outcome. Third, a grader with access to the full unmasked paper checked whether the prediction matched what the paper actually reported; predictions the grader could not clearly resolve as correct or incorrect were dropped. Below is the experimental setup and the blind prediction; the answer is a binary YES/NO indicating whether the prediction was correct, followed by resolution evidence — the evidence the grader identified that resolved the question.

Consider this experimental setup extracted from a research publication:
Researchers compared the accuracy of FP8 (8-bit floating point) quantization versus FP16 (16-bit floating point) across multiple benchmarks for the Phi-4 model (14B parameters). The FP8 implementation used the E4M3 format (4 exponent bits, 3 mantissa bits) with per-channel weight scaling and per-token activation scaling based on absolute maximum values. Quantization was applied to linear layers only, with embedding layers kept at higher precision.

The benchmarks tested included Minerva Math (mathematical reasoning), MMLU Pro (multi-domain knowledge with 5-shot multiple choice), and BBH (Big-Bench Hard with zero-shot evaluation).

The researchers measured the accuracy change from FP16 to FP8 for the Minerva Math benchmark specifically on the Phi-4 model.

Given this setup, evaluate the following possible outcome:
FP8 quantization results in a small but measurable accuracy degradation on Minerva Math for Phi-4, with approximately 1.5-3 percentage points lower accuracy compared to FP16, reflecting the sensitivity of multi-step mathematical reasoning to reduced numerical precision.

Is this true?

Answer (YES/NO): NO